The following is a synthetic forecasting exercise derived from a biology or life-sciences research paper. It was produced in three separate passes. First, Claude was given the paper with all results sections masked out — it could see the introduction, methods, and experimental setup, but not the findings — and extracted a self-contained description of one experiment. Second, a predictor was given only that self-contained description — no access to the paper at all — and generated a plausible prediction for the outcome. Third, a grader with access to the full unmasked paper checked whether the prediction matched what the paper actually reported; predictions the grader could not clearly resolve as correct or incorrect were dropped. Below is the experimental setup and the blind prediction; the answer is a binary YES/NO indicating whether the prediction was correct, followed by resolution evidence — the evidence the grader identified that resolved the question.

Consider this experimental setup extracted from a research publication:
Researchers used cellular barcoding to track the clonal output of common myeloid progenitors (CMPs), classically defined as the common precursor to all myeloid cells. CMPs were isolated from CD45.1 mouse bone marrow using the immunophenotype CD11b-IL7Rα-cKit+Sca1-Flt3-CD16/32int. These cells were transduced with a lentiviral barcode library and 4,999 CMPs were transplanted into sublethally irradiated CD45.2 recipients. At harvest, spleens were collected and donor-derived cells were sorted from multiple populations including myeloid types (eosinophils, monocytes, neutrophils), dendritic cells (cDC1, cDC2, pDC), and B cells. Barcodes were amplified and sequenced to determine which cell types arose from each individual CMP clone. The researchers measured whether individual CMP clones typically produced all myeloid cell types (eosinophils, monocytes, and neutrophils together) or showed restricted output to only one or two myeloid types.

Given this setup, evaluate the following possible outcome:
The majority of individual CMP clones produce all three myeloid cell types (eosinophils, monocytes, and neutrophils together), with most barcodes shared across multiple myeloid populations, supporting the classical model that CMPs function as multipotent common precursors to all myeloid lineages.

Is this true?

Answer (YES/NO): NO